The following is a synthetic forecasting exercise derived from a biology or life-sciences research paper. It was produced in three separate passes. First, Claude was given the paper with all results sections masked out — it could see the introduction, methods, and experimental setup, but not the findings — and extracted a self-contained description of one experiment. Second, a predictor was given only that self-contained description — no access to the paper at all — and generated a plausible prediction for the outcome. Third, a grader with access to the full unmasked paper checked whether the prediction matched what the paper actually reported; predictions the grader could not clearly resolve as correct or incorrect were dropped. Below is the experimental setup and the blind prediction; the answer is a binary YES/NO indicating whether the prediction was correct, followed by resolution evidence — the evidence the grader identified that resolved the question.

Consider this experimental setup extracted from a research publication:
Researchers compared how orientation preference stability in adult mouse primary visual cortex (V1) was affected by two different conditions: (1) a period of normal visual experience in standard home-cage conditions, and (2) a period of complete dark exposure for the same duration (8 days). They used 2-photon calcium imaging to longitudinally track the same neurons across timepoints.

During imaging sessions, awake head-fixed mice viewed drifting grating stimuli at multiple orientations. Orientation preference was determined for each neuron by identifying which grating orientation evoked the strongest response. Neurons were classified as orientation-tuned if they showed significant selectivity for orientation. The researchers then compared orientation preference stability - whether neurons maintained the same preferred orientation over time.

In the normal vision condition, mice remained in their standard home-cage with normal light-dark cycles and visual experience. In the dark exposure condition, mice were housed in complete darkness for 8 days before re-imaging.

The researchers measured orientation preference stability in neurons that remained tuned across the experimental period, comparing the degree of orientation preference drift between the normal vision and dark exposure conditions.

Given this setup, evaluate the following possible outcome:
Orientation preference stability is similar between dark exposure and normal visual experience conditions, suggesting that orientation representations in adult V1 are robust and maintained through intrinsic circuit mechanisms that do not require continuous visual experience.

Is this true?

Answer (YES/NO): NO